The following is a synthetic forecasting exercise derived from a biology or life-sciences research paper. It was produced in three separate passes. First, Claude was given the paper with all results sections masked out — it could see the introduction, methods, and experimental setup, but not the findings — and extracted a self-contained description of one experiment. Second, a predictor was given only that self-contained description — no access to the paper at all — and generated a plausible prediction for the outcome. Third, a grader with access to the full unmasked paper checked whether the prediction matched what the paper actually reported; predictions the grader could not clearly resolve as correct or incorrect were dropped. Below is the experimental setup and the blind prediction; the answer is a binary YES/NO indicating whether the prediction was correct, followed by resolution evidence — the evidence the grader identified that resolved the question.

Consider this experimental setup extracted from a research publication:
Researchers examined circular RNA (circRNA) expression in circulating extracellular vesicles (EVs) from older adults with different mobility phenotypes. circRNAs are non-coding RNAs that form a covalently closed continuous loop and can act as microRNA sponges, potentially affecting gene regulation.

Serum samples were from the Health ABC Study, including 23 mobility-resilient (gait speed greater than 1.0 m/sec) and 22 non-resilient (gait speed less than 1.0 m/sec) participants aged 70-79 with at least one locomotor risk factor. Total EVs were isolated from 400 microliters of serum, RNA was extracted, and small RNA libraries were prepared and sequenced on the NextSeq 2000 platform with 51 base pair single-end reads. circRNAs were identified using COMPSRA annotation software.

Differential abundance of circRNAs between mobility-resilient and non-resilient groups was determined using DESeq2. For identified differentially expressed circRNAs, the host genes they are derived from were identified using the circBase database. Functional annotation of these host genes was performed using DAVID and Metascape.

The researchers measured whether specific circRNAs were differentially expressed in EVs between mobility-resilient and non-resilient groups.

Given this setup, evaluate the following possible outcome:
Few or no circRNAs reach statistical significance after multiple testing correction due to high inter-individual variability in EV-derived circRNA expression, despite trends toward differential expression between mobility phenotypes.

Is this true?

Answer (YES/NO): NO